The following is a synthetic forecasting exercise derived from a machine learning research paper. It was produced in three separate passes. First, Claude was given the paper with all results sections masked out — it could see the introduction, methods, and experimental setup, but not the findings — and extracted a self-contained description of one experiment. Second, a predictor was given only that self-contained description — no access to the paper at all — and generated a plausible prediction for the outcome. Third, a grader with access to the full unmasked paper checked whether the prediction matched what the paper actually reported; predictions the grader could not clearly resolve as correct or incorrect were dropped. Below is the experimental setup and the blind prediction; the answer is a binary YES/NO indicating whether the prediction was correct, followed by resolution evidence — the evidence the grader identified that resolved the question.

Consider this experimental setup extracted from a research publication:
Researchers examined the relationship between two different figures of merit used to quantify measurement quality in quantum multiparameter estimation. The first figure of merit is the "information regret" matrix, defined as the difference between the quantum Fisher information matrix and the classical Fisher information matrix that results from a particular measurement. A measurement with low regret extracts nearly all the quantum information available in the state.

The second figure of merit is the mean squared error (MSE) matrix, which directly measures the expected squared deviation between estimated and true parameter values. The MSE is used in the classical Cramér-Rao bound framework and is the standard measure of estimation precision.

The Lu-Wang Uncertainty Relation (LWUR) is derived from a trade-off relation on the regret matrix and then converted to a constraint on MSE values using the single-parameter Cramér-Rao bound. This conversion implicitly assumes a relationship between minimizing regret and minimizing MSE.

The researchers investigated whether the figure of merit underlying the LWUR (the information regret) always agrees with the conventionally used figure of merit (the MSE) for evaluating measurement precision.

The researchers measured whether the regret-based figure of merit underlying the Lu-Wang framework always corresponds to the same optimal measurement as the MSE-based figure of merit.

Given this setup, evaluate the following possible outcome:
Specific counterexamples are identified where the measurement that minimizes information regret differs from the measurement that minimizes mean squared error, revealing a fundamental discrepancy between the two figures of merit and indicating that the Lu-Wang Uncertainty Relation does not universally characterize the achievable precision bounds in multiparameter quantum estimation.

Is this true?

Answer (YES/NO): YES